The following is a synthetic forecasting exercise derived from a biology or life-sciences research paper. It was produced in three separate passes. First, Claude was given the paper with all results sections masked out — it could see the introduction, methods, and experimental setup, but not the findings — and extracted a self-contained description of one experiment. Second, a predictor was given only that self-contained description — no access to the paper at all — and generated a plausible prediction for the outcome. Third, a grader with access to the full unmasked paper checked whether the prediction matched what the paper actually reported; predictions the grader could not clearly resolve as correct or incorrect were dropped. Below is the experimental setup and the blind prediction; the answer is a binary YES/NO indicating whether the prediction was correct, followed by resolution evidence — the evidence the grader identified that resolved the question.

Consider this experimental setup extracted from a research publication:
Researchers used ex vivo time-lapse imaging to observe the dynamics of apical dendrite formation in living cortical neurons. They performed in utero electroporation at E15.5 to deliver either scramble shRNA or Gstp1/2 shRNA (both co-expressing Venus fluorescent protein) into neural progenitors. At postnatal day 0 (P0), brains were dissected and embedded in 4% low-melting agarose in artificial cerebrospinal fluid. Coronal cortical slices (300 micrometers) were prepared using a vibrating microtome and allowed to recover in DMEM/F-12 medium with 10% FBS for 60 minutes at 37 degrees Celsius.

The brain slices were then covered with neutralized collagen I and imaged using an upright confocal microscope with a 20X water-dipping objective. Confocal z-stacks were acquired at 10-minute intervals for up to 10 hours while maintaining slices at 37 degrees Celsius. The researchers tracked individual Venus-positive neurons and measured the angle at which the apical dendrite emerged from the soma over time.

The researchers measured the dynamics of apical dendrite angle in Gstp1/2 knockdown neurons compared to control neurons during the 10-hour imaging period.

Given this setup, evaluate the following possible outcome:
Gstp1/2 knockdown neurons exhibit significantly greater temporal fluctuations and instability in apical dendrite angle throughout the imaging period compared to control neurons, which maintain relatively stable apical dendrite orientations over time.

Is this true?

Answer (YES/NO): YES